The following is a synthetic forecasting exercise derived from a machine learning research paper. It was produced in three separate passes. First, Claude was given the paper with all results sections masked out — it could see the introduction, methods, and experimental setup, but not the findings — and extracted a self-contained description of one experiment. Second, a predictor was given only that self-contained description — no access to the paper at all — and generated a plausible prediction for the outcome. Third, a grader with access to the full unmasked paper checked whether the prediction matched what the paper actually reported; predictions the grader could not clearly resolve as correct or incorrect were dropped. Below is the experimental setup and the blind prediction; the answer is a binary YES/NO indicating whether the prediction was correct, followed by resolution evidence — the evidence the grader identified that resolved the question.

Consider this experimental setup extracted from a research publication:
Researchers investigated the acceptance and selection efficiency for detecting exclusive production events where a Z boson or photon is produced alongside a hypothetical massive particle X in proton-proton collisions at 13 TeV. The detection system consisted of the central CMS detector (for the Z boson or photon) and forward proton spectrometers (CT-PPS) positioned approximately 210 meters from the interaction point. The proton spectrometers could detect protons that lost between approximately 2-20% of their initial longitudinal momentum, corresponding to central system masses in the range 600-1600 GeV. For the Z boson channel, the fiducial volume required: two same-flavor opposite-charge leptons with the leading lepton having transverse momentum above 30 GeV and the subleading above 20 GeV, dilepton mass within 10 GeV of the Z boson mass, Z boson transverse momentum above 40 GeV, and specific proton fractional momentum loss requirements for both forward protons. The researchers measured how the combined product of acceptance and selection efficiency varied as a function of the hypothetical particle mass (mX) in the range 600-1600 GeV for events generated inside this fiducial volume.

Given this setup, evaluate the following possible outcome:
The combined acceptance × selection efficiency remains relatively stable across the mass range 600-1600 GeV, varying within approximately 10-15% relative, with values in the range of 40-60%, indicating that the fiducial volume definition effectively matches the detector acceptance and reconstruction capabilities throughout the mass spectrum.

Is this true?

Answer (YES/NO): NO